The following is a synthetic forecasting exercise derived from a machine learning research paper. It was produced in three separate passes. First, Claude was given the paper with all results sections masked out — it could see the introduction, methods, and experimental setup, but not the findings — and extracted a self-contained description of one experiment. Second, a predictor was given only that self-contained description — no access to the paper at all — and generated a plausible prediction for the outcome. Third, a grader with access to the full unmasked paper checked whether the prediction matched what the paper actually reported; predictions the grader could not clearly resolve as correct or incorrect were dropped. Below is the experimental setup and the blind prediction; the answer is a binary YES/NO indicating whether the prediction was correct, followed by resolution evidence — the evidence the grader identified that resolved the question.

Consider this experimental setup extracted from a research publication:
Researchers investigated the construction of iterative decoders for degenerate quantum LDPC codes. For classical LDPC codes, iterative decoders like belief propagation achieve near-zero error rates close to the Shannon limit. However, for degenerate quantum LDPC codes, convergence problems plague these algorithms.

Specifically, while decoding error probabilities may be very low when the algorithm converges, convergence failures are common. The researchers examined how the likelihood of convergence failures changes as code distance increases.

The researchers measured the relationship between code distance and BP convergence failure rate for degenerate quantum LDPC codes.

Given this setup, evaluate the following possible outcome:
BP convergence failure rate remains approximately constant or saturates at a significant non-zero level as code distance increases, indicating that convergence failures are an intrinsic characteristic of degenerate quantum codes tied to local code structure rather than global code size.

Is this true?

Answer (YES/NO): NO